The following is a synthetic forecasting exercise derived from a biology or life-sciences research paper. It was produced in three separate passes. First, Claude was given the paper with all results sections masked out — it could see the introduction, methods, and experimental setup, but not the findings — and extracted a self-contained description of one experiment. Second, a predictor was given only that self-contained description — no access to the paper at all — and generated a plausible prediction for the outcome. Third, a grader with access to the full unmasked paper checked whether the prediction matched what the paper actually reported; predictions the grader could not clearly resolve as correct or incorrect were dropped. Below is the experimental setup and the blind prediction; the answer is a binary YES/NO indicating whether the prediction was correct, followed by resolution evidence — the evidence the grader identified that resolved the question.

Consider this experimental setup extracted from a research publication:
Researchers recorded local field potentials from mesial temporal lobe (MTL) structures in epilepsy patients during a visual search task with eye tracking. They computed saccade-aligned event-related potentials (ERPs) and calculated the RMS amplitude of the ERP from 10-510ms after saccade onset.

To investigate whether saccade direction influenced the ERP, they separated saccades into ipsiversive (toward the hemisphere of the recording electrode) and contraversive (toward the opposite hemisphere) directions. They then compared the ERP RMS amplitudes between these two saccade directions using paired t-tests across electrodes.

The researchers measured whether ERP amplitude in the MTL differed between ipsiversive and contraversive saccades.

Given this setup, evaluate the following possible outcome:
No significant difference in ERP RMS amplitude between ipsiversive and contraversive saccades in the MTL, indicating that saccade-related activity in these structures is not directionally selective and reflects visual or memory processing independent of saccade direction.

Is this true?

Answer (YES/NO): NO